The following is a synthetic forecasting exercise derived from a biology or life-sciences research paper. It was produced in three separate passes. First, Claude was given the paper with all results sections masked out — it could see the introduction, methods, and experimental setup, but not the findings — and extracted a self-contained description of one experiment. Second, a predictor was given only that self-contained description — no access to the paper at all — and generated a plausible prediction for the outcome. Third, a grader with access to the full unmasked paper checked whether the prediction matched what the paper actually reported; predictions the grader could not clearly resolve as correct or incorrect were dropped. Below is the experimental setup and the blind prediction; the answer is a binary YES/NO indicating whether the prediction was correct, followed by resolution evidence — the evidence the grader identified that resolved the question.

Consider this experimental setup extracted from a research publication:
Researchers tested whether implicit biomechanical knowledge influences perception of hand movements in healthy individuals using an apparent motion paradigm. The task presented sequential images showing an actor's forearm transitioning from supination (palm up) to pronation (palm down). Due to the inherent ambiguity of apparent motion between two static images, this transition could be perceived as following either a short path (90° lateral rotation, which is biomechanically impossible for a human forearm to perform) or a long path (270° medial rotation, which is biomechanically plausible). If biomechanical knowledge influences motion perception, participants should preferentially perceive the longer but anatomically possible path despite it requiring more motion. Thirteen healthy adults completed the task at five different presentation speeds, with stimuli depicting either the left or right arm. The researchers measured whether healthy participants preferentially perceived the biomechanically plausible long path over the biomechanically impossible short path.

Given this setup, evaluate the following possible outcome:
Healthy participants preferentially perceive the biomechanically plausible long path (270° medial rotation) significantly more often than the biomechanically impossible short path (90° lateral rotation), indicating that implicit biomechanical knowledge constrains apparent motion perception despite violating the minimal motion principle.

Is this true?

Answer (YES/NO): YES